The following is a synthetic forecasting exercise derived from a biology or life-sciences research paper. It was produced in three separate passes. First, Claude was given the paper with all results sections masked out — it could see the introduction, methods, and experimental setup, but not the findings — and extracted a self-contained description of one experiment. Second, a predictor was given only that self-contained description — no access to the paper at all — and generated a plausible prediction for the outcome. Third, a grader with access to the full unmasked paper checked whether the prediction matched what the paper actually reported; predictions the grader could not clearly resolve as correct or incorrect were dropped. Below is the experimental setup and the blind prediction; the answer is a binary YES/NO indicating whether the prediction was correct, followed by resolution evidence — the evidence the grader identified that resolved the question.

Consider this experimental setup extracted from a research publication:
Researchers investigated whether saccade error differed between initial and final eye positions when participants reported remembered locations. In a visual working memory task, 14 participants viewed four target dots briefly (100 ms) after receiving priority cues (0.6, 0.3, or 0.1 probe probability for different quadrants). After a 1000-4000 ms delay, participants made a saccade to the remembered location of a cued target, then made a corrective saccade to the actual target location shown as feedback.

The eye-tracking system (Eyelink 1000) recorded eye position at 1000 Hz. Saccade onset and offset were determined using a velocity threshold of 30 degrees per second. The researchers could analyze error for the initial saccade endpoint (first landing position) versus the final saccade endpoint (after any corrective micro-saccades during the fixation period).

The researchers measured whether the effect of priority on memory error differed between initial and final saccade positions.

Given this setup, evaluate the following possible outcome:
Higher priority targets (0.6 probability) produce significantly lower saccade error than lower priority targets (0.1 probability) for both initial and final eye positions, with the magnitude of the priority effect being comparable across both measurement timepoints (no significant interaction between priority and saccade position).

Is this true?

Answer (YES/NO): YES